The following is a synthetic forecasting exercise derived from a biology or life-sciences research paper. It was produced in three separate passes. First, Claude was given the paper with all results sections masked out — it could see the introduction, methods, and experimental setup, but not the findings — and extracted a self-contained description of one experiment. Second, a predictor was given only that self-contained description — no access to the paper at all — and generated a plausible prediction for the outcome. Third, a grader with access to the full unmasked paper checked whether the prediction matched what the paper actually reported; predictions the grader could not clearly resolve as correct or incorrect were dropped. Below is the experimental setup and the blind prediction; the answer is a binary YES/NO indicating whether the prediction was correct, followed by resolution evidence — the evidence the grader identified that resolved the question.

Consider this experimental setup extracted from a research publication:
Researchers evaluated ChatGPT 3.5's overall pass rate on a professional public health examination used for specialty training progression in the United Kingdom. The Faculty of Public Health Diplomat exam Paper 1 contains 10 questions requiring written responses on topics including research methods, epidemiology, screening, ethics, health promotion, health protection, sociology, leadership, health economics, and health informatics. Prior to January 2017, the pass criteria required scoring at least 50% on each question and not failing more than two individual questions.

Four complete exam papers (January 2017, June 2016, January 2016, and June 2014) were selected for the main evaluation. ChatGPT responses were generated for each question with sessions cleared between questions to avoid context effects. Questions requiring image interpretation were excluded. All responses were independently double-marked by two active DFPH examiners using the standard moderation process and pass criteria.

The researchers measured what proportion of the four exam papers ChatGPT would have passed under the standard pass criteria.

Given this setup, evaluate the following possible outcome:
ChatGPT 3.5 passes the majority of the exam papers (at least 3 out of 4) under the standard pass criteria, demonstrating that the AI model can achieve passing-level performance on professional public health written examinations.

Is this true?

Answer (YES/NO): YES